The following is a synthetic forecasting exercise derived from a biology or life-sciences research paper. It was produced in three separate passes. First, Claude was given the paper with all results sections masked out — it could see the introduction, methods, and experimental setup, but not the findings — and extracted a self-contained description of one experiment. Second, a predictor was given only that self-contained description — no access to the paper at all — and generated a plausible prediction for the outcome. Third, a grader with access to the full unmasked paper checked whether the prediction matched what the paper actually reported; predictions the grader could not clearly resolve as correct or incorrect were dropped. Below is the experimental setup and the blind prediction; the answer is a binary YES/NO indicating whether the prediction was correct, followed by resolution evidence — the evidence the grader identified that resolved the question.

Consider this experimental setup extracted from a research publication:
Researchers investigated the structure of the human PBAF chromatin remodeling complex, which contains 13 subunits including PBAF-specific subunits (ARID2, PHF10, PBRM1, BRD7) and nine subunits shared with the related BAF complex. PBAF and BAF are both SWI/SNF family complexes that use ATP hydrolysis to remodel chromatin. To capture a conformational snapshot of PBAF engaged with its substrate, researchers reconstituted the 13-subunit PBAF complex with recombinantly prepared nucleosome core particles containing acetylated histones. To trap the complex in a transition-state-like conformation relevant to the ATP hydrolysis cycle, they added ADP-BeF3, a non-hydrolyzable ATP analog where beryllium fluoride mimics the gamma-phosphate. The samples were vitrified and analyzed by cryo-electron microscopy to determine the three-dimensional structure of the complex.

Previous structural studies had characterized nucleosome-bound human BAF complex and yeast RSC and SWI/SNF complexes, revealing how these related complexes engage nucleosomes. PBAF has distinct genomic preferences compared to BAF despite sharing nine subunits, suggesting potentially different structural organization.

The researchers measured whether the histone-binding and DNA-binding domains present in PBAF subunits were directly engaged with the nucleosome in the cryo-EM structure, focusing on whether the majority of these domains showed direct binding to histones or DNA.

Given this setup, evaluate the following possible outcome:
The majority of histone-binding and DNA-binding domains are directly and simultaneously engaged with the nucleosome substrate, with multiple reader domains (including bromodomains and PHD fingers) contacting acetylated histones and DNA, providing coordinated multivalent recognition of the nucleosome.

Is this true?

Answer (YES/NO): NO